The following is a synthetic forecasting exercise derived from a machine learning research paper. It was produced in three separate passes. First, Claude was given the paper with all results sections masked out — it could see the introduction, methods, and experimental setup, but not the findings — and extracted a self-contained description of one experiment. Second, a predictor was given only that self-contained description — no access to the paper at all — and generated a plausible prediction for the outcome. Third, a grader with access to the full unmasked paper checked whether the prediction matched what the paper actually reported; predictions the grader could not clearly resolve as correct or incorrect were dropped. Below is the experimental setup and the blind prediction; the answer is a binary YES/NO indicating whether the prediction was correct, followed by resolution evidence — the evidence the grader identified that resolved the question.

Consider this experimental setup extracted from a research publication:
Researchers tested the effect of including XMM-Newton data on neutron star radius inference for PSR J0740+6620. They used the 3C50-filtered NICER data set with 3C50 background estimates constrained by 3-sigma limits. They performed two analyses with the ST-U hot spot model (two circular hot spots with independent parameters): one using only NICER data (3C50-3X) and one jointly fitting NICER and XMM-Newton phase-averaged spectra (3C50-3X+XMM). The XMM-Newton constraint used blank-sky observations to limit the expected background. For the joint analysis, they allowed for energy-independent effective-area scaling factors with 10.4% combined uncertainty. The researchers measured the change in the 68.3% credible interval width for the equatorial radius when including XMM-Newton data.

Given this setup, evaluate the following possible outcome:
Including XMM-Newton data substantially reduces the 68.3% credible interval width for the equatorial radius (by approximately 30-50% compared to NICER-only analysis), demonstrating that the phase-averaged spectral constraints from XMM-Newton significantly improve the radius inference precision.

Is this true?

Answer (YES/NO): NO